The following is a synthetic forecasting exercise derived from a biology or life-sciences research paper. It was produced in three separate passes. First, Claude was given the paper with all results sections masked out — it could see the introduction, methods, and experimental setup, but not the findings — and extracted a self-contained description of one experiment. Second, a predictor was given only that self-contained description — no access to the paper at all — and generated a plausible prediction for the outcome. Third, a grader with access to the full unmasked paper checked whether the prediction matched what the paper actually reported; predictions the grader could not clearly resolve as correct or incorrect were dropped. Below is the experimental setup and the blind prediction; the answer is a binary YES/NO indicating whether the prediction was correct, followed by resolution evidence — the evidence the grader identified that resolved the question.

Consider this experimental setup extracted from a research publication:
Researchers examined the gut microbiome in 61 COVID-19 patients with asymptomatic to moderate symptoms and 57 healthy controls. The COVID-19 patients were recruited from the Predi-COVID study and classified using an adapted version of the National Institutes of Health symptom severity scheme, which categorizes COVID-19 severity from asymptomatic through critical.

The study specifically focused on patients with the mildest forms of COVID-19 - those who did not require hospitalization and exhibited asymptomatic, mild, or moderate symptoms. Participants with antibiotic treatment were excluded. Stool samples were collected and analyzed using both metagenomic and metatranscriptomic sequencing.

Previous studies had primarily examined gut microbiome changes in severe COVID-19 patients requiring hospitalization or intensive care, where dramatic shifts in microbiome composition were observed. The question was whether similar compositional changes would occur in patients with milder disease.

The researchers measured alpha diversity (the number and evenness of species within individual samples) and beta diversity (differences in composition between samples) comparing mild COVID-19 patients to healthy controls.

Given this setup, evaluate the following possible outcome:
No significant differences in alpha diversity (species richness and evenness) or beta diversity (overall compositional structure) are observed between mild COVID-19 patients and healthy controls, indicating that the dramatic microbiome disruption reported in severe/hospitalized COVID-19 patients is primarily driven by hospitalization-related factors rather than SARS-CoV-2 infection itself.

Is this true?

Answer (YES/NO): NO